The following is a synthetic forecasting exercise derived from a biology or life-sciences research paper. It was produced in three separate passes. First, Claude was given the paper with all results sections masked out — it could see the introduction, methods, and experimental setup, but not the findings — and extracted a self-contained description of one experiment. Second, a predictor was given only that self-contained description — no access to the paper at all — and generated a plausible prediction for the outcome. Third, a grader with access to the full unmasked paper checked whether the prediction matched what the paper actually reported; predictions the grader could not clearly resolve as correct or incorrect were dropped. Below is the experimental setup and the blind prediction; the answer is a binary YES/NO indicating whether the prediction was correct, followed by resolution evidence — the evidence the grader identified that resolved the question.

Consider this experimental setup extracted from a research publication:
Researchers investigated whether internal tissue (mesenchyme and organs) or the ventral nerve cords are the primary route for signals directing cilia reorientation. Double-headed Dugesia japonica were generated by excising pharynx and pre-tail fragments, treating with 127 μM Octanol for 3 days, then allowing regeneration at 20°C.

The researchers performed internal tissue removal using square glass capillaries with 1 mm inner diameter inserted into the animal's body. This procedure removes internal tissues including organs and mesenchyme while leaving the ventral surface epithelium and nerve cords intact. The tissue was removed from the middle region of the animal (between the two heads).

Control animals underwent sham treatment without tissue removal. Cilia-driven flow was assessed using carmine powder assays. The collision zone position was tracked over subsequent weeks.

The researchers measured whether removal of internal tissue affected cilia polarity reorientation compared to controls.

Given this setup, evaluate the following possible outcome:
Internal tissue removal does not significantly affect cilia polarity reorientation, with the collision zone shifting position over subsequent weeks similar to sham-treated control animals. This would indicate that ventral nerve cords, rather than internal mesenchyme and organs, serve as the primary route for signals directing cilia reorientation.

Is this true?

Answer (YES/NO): YES